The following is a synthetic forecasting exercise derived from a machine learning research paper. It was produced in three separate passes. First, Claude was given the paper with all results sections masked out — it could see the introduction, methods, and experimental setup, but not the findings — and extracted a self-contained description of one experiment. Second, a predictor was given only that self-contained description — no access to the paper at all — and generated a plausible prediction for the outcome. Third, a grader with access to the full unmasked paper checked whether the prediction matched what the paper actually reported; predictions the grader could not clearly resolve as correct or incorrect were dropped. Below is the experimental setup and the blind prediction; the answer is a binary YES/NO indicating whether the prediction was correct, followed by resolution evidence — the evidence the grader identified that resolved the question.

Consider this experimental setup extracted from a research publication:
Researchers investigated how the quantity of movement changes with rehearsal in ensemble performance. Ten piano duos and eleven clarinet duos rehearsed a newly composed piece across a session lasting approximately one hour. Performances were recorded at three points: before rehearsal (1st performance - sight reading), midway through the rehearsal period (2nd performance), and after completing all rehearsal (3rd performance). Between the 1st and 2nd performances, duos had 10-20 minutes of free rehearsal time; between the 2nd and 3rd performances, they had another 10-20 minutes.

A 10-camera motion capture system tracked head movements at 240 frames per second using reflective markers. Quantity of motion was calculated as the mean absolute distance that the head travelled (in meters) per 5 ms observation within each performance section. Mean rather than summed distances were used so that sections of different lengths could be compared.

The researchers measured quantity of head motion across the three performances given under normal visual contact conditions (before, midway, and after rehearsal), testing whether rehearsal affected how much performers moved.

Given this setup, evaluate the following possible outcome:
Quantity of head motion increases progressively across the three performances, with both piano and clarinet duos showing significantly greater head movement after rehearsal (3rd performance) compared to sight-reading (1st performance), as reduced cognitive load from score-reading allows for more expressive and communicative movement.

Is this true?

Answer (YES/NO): NO